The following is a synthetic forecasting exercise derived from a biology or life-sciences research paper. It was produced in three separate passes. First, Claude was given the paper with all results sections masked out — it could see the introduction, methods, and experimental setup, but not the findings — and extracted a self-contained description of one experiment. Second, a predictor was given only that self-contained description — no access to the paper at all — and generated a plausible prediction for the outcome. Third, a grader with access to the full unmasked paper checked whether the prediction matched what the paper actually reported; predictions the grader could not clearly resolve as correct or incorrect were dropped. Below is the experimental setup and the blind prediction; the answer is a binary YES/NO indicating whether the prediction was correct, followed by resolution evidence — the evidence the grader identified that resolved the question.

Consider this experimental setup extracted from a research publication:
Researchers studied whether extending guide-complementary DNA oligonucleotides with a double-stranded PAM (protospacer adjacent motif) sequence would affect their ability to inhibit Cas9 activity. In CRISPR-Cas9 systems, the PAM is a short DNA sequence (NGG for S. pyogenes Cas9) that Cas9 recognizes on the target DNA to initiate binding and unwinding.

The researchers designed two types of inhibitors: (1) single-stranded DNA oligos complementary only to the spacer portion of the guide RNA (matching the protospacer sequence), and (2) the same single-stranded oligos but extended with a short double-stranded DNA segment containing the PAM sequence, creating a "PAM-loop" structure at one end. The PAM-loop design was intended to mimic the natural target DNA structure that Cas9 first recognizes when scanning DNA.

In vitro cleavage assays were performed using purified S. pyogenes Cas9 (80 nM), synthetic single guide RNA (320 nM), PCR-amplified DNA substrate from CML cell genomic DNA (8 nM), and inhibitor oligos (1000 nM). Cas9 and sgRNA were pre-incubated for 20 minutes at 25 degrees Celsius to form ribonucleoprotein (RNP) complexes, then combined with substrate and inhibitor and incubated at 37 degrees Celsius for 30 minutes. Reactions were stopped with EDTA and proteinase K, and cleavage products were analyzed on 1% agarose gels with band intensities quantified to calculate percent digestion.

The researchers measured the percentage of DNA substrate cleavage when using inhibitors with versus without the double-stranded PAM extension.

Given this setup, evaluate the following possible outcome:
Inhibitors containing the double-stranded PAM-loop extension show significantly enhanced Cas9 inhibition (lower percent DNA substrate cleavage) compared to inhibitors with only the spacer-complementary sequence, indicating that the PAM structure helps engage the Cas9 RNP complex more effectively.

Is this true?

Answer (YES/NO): YES